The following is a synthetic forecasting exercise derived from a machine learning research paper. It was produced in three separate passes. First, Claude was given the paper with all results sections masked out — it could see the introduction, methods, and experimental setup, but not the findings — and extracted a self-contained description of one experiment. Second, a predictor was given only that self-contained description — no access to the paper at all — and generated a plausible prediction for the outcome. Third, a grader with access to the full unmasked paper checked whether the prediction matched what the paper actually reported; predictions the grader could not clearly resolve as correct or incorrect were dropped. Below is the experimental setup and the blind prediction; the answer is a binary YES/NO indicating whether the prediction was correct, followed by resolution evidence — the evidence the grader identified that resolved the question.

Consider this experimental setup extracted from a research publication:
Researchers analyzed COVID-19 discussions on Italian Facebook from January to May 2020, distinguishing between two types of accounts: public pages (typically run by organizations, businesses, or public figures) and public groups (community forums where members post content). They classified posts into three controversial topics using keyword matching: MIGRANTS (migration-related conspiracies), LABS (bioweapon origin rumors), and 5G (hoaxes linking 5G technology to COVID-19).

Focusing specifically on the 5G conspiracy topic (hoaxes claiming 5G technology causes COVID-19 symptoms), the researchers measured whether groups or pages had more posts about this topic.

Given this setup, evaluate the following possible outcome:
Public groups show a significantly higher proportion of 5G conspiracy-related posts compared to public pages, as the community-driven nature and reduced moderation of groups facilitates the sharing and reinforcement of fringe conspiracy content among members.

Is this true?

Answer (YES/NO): YES